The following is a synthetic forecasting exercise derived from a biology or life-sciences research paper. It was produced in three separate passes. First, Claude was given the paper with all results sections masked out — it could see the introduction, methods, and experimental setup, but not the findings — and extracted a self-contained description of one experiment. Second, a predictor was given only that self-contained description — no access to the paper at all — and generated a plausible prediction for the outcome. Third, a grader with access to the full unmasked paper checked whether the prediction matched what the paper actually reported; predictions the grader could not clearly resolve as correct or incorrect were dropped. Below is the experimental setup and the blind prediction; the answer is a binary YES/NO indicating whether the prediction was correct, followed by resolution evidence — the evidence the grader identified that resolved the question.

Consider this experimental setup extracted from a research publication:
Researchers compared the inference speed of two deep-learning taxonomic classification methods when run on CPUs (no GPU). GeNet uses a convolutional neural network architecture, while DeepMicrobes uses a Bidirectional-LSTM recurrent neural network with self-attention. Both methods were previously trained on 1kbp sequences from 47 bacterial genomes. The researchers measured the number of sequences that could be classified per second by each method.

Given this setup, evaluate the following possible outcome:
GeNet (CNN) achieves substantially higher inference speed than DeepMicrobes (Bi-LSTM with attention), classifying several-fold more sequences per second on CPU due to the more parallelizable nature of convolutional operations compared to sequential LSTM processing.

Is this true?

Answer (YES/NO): YES